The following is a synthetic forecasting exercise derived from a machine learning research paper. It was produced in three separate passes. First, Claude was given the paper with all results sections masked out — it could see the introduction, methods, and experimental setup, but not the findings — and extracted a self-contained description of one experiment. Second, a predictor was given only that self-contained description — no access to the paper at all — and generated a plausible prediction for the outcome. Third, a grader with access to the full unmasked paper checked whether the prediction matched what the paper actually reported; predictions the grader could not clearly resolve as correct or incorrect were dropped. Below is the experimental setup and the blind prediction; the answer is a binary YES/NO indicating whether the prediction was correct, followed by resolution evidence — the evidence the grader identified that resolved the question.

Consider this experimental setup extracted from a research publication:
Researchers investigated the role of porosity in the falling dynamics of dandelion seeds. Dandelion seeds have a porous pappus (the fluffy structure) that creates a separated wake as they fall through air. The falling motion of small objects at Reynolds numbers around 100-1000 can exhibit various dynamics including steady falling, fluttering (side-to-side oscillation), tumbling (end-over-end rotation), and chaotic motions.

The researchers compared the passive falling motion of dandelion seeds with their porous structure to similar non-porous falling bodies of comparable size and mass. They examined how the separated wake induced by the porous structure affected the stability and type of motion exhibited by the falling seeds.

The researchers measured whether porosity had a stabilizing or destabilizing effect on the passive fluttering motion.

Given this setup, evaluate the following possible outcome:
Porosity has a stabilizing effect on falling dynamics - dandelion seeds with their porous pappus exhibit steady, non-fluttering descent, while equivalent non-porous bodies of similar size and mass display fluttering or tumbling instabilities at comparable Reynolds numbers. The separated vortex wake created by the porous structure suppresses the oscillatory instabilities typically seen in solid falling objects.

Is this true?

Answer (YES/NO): NO